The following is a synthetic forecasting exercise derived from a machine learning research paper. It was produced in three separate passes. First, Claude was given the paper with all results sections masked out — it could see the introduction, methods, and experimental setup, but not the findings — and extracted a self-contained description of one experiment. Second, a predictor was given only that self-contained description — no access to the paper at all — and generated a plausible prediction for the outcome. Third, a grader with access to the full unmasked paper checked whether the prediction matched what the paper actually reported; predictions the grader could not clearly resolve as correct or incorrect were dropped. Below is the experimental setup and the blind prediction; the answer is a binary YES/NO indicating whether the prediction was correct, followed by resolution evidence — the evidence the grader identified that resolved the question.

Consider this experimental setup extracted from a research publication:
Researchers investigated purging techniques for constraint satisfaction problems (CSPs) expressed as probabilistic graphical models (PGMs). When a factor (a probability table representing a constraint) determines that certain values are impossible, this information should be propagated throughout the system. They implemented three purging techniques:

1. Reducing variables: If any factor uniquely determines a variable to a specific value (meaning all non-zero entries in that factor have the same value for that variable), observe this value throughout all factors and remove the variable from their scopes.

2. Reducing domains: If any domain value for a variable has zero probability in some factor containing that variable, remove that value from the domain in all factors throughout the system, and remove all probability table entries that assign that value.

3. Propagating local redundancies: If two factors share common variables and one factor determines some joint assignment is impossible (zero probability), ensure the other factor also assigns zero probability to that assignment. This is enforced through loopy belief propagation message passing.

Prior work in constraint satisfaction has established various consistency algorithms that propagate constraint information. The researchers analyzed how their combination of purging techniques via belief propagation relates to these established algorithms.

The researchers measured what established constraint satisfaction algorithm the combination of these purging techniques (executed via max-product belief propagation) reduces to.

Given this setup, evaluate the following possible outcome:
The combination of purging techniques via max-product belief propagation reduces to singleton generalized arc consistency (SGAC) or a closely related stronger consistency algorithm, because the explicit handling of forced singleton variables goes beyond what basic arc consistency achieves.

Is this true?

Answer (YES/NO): NO